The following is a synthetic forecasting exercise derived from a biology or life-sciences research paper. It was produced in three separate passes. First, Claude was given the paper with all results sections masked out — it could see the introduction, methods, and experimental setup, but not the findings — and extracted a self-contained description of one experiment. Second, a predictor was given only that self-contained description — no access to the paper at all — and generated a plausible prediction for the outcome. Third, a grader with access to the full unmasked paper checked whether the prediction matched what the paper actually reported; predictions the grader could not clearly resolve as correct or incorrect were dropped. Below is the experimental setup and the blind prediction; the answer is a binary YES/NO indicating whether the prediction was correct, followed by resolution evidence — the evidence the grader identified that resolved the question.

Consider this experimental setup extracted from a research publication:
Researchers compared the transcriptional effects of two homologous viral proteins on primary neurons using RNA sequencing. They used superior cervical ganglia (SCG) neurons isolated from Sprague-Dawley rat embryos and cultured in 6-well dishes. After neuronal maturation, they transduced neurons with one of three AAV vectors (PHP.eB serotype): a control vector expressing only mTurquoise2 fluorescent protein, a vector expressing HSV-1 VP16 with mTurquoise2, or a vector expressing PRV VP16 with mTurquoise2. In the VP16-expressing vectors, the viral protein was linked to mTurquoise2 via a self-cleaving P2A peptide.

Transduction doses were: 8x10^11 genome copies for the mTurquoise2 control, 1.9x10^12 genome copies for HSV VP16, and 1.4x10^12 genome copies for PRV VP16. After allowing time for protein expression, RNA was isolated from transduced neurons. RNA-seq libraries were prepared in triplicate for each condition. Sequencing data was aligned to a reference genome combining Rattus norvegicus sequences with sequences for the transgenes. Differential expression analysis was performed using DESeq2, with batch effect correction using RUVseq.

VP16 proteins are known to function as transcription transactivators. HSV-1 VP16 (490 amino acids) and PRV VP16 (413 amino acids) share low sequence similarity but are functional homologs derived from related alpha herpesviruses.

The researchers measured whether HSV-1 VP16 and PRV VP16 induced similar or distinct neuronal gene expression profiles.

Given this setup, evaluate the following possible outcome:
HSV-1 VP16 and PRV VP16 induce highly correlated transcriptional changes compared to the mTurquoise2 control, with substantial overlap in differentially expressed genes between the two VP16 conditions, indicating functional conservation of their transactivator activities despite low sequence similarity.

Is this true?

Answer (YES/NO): NO